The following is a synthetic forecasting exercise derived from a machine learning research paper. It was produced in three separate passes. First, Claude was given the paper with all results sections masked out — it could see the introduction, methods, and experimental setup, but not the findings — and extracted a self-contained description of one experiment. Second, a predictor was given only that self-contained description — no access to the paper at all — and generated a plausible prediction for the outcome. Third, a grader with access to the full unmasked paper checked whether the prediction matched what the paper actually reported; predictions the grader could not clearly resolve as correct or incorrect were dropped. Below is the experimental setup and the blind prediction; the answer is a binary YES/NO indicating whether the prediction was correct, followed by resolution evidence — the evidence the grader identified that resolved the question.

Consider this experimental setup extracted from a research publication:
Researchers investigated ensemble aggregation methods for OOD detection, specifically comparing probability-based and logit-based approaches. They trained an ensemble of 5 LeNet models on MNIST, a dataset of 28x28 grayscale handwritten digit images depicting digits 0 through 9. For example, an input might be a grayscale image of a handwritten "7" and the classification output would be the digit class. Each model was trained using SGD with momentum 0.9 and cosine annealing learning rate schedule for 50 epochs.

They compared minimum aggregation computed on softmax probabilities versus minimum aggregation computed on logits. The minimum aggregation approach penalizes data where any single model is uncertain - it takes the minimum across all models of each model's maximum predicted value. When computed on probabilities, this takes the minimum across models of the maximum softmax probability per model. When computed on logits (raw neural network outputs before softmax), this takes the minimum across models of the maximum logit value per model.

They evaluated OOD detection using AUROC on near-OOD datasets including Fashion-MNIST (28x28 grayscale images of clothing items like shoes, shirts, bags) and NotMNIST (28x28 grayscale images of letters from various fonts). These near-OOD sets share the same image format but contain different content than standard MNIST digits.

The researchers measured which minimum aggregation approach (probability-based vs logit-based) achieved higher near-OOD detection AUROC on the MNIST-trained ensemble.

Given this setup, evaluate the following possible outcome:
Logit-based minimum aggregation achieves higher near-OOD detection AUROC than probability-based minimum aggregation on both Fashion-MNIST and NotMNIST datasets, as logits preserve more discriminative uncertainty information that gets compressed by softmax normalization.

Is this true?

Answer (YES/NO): YES